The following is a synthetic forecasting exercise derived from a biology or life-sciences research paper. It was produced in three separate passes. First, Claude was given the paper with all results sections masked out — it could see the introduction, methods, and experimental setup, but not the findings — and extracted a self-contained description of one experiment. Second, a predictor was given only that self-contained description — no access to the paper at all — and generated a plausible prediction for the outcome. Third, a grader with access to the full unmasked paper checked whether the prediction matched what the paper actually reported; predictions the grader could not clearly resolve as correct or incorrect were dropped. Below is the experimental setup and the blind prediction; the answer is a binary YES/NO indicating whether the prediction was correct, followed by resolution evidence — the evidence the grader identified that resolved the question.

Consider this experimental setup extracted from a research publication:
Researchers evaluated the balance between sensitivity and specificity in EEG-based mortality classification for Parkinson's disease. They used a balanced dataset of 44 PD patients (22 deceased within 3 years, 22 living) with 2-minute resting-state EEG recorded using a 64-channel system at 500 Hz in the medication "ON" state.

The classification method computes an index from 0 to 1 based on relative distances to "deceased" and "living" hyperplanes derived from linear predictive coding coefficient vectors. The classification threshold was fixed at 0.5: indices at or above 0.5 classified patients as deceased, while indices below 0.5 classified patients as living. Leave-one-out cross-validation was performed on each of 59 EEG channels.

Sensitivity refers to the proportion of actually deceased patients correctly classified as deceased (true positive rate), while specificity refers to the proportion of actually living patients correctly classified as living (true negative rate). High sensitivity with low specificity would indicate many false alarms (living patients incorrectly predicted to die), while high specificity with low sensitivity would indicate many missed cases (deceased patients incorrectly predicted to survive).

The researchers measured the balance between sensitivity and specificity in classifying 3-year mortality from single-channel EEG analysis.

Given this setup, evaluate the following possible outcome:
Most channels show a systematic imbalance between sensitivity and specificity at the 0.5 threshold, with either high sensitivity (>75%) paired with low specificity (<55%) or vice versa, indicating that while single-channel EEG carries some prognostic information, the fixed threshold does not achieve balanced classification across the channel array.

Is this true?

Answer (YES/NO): NO